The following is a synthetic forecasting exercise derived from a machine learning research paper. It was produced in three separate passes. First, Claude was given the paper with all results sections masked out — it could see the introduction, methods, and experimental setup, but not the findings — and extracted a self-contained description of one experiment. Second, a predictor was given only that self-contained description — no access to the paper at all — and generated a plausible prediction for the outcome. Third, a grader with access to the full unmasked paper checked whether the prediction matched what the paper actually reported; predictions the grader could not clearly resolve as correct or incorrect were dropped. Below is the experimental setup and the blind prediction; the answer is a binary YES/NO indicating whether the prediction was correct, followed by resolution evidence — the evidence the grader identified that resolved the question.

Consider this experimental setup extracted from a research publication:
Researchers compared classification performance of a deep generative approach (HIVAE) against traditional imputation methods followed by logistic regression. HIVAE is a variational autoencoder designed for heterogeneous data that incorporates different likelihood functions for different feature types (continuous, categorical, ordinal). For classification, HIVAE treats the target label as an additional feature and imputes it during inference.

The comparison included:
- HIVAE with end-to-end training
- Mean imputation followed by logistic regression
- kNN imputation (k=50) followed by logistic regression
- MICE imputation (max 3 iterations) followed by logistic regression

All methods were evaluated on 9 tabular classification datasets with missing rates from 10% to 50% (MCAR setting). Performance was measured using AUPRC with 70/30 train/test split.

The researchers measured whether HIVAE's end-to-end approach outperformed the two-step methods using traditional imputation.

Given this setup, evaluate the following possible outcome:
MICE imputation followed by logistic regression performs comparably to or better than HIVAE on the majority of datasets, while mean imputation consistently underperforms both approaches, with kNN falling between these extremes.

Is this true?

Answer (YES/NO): NO